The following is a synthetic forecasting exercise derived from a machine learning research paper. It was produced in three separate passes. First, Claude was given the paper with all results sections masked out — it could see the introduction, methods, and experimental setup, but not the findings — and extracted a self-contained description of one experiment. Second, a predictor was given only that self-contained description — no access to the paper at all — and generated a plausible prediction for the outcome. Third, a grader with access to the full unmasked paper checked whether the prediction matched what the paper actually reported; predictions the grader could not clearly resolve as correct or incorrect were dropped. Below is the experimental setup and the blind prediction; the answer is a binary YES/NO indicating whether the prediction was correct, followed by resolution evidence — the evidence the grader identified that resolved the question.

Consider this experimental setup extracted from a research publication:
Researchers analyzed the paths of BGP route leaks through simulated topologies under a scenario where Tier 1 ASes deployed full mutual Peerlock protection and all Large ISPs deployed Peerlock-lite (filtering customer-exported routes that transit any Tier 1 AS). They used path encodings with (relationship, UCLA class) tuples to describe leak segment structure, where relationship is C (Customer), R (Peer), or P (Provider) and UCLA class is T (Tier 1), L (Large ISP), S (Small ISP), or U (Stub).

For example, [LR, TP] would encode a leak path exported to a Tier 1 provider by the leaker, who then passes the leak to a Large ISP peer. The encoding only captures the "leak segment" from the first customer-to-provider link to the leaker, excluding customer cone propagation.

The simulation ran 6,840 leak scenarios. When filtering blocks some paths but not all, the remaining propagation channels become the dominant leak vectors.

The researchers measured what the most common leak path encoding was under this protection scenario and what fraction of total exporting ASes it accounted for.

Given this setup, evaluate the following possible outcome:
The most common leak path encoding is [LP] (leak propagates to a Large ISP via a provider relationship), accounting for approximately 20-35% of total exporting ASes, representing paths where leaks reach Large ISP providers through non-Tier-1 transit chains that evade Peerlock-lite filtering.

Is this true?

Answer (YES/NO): NO